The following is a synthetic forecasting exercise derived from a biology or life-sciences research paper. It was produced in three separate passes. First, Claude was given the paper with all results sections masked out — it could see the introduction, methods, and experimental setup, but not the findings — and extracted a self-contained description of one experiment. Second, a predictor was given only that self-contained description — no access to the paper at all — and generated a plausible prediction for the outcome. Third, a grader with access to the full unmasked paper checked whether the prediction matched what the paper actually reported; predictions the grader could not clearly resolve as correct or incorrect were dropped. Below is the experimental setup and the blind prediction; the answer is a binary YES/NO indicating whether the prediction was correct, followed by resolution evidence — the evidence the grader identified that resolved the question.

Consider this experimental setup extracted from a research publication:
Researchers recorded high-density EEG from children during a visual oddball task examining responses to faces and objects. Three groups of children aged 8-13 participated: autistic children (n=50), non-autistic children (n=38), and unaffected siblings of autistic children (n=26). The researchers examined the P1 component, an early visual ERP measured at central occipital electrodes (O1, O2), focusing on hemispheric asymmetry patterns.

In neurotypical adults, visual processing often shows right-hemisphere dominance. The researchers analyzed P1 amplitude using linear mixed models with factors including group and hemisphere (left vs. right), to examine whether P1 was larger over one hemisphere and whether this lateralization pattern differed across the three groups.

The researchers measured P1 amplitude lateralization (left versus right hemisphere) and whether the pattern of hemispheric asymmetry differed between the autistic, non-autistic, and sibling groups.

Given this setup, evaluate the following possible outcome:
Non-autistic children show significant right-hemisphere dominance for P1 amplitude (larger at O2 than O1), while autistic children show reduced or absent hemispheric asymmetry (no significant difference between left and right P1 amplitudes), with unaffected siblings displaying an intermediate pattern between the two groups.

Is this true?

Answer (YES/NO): NO